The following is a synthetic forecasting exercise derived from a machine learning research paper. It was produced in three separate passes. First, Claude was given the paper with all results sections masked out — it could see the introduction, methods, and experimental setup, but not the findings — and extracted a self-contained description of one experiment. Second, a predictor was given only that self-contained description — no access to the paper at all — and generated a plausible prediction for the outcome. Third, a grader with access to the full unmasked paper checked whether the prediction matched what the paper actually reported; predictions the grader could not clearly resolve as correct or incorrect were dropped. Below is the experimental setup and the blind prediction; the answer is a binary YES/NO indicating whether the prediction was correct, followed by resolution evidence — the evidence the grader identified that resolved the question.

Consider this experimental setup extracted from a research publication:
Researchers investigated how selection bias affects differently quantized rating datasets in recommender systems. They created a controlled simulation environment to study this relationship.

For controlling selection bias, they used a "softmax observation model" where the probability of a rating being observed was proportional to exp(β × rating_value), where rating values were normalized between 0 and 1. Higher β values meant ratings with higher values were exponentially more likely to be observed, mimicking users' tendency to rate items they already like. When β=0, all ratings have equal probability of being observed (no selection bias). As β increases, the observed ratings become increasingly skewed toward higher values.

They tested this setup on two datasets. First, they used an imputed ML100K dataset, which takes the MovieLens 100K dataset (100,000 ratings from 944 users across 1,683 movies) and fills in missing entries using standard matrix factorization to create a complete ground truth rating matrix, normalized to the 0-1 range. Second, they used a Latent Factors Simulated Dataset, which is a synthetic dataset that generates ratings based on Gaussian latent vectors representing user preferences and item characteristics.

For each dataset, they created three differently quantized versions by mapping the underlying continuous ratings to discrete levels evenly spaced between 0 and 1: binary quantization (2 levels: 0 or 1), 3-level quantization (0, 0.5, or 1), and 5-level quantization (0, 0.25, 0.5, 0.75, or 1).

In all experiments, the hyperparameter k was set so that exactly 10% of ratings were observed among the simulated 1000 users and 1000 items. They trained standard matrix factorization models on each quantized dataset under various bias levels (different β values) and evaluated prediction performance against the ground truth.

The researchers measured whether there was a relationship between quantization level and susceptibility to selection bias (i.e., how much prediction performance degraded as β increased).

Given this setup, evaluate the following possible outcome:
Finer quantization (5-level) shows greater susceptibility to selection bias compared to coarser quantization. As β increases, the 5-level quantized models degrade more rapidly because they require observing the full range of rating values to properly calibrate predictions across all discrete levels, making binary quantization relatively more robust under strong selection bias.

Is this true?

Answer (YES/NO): NO